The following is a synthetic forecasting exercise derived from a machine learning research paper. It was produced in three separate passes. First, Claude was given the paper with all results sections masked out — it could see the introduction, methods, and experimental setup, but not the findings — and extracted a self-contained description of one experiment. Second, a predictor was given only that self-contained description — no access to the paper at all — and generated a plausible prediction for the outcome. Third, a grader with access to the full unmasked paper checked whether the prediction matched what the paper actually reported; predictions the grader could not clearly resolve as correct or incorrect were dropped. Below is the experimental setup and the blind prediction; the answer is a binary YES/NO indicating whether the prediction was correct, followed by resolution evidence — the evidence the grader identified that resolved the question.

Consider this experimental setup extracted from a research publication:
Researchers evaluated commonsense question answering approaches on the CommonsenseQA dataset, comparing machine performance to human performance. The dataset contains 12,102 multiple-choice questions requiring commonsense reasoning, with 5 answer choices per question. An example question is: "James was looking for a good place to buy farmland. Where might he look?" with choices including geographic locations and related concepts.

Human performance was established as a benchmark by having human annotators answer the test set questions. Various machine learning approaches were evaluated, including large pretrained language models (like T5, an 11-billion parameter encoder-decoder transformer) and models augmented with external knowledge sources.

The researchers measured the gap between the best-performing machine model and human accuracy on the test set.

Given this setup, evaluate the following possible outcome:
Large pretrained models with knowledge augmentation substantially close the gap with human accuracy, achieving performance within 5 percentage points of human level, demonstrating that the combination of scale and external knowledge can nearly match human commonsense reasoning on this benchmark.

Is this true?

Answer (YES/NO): NO